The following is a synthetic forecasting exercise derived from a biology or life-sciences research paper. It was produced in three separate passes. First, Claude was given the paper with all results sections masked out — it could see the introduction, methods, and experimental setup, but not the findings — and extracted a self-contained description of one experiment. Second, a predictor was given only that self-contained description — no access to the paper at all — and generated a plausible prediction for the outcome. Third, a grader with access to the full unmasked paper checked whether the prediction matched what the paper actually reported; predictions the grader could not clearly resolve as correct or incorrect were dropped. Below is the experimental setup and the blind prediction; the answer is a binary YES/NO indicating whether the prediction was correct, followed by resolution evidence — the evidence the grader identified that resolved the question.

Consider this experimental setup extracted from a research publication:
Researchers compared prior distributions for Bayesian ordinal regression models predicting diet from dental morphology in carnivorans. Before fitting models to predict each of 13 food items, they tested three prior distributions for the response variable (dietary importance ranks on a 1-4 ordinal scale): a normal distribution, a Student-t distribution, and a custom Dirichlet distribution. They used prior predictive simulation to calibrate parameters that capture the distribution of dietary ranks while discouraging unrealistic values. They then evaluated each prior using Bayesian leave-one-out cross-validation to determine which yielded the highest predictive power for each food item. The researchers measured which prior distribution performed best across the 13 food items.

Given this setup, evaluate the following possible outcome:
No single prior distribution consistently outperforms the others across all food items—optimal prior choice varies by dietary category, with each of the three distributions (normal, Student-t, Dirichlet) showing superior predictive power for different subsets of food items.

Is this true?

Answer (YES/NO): YES